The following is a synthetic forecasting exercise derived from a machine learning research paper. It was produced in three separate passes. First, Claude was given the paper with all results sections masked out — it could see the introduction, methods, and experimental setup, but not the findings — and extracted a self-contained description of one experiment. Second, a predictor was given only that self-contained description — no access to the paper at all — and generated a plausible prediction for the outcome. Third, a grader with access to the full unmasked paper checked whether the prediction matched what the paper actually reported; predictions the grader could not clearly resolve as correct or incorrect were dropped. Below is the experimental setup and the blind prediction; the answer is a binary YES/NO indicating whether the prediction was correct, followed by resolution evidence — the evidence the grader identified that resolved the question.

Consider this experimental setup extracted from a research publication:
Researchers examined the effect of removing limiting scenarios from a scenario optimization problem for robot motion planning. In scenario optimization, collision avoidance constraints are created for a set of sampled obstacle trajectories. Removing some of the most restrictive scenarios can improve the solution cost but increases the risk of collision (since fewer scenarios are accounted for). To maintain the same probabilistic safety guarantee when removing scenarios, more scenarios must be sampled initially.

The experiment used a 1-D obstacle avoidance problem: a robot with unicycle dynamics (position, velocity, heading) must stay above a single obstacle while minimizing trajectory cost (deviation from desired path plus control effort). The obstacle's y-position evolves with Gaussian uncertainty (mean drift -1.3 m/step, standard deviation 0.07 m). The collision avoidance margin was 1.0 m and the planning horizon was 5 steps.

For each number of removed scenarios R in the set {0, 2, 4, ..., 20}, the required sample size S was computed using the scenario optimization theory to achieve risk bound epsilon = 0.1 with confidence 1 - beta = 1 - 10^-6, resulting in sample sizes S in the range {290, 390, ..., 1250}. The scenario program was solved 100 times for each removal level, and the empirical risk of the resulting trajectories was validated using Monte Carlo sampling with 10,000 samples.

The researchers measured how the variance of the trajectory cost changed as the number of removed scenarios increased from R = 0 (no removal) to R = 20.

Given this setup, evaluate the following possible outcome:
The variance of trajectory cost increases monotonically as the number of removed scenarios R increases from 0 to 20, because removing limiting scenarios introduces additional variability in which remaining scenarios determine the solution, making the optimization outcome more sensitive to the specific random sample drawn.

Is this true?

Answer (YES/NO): NO